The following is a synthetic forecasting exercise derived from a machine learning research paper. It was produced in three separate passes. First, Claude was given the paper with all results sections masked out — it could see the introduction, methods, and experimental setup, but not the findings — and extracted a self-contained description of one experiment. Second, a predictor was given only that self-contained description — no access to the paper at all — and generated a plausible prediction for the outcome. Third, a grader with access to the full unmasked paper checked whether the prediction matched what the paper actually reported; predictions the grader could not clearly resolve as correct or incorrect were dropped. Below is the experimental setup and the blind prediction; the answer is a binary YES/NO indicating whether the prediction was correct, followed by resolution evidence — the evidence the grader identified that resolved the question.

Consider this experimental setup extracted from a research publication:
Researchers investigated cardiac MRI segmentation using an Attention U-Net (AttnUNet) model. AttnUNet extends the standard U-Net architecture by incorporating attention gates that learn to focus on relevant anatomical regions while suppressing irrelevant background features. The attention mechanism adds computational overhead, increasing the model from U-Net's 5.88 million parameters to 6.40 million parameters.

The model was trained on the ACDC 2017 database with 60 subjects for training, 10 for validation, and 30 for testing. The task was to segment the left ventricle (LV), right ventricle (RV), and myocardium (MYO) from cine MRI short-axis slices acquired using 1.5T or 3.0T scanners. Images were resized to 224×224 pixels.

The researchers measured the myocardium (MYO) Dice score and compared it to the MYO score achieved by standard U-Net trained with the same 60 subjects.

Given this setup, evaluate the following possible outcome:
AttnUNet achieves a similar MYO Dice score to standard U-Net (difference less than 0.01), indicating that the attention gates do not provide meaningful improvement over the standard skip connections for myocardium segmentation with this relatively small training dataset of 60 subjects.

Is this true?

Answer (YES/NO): NO